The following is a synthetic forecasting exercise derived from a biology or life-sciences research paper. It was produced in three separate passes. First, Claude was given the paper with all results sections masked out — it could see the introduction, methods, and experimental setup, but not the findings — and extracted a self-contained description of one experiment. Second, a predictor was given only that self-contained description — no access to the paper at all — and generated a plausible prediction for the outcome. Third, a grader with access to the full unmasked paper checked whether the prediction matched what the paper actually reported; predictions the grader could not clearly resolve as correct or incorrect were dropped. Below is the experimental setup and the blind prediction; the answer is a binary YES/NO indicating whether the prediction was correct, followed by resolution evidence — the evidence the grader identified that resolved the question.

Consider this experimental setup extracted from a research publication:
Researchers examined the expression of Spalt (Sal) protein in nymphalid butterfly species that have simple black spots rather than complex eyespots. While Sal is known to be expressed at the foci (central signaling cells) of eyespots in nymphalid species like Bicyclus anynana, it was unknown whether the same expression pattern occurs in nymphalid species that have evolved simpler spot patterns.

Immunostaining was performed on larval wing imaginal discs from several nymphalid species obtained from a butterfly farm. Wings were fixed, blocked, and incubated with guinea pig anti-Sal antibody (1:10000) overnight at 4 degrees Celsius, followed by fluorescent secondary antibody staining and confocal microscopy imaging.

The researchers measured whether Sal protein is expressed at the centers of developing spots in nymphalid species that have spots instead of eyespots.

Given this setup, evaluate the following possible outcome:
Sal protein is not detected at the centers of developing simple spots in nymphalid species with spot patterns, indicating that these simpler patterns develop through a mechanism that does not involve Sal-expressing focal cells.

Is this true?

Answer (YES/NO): NO